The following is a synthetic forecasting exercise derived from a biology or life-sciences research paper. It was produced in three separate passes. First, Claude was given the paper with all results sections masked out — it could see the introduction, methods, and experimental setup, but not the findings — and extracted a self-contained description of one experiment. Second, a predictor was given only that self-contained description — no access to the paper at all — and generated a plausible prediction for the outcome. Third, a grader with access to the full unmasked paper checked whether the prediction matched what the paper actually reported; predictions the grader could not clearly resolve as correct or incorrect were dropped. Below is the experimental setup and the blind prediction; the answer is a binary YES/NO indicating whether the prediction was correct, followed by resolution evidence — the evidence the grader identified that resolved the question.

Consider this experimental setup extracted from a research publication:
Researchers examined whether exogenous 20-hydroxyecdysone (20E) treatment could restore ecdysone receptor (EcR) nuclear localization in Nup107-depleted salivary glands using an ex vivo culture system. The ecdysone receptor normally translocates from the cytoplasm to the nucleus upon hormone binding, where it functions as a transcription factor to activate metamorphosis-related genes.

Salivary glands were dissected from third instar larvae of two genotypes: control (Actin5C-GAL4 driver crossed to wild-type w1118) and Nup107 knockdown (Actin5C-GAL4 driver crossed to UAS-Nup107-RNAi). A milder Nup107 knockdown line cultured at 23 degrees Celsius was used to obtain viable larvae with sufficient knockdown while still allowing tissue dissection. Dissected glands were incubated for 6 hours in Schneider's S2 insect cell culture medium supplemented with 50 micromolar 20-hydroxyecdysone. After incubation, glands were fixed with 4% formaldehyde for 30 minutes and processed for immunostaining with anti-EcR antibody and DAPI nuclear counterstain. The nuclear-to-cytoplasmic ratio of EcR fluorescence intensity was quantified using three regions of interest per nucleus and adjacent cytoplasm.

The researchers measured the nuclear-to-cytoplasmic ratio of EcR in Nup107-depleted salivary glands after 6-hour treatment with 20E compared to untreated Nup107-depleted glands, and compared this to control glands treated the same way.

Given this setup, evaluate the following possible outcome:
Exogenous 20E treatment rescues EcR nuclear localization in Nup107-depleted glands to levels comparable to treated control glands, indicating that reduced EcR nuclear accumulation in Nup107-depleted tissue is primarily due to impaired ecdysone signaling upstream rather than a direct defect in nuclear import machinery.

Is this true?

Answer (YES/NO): YES